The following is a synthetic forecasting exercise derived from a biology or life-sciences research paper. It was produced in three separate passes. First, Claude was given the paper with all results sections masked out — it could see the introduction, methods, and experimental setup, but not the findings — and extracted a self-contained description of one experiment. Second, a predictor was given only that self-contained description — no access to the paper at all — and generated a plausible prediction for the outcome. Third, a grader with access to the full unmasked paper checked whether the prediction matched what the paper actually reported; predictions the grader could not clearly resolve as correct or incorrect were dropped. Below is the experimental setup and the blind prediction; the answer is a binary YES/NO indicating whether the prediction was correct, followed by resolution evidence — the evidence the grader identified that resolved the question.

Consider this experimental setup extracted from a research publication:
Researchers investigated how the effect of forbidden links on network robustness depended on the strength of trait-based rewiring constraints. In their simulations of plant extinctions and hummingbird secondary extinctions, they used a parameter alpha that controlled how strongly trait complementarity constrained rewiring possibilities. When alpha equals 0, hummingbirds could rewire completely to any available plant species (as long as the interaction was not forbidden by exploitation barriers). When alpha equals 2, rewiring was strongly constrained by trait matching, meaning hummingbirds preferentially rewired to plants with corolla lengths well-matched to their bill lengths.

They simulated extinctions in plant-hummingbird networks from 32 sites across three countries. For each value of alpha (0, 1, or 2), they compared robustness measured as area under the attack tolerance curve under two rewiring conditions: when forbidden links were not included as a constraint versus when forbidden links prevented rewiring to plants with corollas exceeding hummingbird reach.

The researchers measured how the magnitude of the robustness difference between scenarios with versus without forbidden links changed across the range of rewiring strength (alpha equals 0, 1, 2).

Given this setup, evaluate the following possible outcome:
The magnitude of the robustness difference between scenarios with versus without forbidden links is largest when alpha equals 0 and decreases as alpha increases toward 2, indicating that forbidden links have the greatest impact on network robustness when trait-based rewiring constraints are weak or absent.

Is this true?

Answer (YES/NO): NO